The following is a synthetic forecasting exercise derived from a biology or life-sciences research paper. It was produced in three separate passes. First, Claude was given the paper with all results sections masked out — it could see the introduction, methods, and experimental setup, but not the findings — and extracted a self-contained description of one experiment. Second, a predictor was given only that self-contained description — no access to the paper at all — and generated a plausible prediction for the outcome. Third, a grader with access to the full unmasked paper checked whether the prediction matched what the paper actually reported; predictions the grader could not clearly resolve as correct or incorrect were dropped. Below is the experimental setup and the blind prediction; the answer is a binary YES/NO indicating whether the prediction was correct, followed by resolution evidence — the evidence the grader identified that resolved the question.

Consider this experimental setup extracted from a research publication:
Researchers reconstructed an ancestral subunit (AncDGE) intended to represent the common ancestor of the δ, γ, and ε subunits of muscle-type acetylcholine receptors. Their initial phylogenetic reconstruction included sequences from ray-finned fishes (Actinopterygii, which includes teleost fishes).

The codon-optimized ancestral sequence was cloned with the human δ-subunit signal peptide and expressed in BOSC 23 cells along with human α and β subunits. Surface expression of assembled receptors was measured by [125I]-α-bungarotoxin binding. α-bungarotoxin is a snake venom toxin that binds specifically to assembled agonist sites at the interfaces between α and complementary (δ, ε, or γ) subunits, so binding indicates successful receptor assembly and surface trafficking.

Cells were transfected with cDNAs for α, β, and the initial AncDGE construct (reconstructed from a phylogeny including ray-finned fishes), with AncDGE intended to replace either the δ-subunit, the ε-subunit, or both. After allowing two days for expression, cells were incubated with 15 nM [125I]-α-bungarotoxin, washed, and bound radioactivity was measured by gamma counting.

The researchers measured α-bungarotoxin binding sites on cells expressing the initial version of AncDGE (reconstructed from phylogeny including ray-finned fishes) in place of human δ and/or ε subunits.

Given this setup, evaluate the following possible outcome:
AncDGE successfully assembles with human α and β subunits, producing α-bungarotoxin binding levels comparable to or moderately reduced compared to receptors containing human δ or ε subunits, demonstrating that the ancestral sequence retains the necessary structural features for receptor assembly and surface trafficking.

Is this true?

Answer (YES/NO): NO